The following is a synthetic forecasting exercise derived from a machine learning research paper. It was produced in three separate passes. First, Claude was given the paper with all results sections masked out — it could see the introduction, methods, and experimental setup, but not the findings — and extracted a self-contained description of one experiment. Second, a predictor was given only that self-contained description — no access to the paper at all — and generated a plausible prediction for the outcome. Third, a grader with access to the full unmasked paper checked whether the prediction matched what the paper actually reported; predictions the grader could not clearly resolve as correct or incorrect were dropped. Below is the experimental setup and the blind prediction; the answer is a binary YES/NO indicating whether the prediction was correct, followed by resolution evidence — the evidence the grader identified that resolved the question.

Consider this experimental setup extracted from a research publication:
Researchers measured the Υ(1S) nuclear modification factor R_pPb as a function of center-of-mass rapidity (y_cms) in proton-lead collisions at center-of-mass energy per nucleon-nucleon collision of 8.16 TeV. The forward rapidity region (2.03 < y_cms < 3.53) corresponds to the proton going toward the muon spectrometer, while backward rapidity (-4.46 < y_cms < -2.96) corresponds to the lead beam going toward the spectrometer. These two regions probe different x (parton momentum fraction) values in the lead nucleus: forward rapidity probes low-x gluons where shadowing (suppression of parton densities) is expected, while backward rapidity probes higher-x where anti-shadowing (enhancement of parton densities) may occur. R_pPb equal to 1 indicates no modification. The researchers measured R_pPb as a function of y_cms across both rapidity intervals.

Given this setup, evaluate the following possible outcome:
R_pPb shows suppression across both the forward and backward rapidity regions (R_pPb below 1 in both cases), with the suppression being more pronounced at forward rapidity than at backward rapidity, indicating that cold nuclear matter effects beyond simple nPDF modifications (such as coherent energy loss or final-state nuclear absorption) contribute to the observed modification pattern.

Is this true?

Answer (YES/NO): YES